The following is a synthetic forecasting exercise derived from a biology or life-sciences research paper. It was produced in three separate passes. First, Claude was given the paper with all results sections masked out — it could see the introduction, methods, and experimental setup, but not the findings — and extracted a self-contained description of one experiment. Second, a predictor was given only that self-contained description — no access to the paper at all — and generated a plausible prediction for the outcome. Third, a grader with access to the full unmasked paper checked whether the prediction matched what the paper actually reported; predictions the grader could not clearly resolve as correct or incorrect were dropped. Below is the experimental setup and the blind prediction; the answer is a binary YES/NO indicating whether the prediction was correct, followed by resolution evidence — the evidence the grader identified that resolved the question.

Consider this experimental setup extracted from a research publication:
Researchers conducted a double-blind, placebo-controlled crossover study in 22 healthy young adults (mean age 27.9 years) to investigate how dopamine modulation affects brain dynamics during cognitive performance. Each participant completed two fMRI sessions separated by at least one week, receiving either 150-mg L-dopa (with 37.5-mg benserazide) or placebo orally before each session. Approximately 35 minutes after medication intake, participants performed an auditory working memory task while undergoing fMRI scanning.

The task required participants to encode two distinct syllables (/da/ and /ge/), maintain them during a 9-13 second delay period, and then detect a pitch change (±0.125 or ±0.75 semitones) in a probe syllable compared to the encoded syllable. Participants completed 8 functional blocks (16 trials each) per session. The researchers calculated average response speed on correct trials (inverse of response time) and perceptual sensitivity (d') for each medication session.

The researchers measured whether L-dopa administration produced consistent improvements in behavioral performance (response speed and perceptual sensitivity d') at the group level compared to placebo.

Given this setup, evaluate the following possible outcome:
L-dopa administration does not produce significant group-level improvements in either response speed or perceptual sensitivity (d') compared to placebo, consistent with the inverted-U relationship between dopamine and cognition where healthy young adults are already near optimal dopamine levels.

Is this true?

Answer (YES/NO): YES